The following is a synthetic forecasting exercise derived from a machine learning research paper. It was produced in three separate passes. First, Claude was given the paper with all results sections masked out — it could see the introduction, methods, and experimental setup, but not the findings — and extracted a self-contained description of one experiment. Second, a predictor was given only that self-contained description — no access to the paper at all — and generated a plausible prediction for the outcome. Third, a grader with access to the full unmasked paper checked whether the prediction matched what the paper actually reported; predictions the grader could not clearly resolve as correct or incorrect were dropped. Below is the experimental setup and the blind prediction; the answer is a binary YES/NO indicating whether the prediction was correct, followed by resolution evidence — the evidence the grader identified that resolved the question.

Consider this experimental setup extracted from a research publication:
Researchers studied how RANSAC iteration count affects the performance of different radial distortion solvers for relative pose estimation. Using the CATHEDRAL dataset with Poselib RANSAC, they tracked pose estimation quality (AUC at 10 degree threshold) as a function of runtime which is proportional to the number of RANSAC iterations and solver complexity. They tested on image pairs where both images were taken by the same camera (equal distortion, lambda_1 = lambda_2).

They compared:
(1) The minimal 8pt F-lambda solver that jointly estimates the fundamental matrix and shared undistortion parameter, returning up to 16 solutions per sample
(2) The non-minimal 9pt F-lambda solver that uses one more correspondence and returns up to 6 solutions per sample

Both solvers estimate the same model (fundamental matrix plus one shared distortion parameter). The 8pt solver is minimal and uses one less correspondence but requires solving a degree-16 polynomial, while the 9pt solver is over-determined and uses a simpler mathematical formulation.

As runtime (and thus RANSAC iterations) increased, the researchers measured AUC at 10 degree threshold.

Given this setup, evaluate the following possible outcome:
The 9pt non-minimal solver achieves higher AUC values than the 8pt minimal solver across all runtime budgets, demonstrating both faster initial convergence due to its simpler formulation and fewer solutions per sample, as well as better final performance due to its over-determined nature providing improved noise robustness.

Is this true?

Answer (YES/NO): NO